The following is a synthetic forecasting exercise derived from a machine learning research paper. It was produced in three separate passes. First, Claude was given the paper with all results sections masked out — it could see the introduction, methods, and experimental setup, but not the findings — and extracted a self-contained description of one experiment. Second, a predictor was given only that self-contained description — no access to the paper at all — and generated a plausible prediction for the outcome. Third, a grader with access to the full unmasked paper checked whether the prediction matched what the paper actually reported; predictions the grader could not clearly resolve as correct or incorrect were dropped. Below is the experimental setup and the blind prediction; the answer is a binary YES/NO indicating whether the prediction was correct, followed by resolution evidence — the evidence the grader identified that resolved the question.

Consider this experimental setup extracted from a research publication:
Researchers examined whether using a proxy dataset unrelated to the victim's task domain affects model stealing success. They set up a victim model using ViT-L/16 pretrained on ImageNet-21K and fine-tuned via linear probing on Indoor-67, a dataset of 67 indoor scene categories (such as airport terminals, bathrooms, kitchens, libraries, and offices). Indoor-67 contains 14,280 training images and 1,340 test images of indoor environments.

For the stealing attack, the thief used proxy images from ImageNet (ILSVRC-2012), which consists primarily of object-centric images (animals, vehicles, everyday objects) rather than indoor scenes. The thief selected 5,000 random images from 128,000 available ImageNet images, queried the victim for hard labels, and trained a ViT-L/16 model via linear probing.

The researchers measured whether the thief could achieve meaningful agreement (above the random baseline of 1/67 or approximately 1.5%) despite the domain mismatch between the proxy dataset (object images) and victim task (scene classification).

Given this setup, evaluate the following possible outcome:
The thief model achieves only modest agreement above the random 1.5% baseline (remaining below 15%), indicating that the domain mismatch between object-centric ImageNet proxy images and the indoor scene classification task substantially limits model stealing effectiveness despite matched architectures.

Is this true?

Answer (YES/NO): NO